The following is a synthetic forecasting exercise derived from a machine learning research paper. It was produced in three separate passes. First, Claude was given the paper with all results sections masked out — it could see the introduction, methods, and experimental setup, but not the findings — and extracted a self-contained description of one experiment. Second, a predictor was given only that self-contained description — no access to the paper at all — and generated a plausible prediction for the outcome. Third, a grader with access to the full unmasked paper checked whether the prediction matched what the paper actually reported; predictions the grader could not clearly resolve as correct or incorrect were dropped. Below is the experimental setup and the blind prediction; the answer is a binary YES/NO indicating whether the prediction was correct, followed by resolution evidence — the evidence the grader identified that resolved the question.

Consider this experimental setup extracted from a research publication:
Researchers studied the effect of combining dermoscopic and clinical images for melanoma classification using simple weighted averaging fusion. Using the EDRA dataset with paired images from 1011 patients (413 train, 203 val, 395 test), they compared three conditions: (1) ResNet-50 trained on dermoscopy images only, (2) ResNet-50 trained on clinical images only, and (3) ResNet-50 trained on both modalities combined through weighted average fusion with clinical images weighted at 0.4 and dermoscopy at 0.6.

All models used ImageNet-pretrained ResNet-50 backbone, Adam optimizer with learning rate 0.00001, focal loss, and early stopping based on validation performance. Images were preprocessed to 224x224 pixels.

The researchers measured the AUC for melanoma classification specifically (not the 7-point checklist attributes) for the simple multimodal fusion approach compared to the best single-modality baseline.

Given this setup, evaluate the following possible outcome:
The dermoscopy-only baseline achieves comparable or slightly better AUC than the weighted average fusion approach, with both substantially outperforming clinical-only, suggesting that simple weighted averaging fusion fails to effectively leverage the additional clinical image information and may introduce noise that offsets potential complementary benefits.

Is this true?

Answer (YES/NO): YES